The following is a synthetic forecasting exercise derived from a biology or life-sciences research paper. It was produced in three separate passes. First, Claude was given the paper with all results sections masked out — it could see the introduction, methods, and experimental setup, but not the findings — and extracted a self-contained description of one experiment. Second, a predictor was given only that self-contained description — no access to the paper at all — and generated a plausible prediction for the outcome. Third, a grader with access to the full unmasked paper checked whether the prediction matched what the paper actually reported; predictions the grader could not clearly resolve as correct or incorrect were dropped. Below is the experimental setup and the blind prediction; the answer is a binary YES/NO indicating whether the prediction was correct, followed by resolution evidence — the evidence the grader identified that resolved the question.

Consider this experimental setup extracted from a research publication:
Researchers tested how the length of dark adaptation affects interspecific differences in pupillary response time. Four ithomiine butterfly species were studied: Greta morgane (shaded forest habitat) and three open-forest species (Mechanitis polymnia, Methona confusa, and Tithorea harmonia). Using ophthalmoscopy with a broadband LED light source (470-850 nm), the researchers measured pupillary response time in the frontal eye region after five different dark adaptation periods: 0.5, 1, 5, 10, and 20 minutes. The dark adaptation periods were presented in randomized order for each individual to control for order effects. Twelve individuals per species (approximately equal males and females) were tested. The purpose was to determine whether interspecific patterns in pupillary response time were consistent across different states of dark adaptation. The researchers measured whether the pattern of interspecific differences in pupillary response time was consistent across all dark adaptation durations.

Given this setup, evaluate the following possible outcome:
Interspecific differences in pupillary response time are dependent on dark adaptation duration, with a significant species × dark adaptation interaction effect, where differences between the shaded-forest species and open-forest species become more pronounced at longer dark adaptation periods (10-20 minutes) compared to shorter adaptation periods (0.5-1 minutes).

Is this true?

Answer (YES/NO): NO